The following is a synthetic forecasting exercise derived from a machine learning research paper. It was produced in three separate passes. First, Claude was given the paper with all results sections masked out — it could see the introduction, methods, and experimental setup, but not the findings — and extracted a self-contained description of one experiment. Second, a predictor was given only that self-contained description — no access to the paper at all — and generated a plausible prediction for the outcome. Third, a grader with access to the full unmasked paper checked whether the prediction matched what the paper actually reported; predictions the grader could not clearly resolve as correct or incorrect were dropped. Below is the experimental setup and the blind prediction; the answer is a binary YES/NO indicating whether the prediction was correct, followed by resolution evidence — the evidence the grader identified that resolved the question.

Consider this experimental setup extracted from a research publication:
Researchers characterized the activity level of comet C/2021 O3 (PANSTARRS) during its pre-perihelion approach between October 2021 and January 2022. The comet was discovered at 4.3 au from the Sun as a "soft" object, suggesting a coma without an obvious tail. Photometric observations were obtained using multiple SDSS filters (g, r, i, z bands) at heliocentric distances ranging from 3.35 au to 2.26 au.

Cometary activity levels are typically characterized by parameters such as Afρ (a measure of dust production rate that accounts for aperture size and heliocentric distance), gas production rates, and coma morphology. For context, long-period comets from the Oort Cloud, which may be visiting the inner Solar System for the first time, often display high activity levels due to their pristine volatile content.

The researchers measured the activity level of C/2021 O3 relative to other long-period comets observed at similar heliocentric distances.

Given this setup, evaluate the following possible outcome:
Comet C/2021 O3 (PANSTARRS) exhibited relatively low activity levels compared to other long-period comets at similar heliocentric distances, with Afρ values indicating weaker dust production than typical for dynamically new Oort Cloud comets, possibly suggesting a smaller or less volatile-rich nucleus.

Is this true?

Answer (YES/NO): YES